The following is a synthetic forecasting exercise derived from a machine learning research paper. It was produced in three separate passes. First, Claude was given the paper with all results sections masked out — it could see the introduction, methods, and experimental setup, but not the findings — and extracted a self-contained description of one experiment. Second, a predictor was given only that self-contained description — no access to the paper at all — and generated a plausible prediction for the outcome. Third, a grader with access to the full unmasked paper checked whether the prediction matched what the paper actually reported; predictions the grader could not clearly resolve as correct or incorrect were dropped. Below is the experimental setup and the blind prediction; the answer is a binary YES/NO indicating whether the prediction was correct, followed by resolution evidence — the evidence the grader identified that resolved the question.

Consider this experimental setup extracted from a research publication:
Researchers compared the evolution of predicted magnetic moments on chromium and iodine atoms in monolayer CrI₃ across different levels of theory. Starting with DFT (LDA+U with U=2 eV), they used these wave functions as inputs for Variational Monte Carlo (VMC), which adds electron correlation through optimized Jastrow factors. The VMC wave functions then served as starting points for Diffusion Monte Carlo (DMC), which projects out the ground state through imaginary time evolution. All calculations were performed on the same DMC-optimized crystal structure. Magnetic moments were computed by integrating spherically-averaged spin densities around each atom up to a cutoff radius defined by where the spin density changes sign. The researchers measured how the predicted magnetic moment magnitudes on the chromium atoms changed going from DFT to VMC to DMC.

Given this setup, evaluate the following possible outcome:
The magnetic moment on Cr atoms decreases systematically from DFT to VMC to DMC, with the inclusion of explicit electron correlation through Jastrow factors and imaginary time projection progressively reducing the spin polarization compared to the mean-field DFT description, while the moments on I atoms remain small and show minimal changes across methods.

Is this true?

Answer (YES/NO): NO